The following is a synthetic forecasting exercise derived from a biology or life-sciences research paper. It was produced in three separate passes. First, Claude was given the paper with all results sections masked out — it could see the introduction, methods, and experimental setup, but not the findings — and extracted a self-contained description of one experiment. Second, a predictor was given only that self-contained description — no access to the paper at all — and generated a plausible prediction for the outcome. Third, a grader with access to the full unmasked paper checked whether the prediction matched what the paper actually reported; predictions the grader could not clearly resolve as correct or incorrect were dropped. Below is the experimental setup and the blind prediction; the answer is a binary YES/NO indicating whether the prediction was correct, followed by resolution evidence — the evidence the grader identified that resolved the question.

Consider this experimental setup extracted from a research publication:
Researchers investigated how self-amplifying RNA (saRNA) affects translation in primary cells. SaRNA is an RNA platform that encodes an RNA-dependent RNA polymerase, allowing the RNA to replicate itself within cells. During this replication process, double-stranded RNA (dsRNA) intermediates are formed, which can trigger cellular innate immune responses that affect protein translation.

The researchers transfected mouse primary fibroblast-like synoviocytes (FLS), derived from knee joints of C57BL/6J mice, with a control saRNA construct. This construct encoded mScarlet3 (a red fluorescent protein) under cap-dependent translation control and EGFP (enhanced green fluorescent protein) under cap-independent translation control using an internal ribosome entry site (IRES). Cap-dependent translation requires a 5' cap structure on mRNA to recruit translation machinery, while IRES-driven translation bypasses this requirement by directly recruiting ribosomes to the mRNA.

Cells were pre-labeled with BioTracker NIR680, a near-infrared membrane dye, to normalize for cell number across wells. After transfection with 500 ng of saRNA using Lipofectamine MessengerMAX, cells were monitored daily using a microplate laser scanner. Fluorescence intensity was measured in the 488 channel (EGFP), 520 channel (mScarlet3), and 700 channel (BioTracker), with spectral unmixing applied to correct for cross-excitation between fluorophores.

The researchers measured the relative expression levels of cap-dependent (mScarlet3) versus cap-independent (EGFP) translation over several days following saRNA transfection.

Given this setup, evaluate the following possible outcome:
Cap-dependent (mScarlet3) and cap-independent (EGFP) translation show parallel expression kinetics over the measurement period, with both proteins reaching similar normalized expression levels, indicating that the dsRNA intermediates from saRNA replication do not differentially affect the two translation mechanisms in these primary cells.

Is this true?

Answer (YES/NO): NO